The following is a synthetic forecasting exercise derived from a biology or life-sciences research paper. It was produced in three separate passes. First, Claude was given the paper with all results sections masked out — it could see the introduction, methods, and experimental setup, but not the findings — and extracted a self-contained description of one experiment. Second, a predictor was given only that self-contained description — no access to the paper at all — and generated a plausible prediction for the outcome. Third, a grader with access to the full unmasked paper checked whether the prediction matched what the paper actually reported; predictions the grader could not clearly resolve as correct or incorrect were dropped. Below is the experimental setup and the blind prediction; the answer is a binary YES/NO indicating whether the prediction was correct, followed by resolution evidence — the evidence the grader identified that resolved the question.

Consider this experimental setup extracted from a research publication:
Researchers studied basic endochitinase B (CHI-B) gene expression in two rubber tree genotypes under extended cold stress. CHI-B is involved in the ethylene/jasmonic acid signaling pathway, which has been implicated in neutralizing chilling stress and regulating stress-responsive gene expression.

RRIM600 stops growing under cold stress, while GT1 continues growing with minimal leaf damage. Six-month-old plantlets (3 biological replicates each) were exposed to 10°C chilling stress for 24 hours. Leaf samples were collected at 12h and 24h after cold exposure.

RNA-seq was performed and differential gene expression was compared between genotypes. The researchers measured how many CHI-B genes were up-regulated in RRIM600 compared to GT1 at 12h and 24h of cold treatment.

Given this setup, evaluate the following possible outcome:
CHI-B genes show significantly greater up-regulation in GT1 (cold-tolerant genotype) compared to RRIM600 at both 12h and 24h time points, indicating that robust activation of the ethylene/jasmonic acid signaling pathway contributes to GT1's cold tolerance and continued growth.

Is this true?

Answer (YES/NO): NO